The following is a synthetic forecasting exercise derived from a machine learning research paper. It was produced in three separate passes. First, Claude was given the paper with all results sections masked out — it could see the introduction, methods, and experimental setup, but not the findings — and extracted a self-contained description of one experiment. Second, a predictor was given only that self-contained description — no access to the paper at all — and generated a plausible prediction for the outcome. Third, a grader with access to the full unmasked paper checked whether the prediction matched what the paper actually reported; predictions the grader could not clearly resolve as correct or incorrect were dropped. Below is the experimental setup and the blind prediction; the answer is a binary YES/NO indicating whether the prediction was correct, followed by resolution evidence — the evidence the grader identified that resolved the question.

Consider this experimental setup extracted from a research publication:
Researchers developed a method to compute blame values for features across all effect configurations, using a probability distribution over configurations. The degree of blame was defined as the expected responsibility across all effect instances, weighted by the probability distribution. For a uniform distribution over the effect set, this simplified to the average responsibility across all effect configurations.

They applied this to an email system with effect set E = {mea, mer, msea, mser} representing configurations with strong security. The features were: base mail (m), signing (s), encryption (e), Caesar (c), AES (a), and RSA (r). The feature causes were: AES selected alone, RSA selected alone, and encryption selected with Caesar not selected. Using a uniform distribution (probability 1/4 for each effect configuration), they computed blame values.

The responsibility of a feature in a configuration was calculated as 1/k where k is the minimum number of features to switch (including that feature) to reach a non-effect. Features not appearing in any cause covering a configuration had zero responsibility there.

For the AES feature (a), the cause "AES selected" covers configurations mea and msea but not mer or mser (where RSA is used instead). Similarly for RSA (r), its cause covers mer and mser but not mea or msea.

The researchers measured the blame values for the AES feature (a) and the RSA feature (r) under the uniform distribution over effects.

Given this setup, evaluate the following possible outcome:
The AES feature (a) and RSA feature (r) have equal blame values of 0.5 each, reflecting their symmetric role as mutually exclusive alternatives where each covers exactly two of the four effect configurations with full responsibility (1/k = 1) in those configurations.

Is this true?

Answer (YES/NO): NO